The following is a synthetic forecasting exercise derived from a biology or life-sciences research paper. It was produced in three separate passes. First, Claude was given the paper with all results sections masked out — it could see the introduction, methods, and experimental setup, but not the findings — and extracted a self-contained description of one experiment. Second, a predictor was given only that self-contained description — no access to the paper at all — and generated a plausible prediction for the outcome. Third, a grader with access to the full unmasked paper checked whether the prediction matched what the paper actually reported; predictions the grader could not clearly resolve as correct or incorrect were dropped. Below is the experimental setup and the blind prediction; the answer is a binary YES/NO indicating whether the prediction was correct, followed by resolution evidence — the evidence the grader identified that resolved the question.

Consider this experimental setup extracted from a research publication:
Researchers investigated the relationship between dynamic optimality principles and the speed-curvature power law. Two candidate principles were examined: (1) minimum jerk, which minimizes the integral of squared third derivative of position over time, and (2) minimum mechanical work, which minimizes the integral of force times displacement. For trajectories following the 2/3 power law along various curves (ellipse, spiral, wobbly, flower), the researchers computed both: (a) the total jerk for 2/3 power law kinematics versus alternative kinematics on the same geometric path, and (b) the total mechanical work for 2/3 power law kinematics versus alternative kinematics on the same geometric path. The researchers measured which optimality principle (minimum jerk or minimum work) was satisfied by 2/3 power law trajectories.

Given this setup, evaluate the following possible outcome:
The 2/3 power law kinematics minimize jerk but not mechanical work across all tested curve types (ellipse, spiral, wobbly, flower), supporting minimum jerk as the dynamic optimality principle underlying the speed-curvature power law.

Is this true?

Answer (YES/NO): YES